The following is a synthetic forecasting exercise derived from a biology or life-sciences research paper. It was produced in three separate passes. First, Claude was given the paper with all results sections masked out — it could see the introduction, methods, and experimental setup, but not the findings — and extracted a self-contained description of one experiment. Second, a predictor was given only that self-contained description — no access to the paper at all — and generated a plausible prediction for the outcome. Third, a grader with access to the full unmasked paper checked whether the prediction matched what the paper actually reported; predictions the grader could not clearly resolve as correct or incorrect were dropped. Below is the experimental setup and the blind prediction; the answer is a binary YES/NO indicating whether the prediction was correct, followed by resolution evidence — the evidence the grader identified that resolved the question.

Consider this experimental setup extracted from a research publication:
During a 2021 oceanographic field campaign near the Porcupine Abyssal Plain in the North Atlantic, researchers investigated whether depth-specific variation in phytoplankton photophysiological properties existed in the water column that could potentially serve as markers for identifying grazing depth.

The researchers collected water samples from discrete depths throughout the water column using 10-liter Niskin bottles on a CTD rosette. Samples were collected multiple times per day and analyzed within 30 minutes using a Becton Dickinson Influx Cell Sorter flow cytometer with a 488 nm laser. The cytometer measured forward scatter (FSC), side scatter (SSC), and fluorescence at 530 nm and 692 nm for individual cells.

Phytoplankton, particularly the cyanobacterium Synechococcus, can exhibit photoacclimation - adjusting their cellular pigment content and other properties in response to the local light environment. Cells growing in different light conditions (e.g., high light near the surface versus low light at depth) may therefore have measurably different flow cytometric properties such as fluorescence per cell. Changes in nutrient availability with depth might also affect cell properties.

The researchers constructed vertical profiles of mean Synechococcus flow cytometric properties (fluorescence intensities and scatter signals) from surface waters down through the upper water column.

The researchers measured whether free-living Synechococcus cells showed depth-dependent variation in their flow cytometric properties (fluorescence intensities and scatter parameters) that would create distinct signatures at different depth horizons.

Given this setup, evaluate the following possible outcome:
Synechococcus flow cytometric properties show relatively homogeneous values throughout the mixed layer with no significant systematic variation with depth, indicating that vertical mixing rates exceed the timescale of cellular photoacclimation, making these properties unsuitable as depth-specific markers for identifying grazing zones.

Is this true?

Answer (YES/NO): NO